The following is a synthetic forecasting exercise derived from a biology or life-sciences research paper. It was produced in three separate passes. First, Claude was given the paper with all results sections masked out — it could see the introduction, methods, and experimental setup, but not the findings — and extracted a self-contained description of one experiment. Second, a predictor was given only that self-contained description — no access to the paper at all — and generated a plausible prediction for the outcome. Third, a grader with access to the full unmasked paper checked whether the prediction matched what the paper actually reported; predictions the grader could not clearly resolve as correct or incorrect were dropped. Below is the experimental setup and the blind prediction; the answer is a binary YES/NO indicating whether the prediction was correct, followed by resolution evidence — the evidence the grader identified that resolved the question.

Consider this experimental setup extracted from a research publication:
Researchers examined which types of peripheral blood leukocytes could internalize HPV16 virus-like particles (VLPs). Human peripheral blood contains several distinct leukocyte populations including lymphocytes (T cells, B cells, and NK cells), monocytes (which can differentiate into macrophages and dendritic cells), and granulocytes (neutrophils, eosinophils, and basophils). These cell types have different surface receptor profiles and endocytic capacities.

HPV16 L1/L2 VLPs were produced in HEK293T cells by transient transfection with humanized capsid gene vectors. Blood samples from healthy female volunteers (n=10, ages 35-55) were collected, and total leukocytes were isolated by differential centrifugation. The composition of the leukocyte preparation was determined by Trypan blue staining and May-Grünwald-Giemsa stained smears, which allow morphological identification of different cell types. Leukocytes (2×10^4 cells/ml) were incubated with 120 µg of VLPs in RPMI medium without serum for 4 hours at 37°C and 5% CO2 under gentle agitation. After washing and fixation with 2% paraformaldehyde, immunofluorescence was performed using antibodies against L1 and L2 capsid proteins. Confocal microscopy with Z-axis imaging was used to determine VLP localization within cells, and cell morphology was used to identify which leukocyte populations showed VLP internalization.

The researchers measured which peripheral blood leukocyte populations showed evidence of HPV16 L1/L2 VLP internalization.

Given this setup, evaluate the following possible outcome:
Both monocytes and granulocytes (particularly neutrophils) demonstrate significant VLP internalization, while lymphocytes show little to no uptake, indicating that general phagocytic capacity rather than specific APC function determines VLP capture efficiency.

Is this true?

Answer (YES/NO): NO